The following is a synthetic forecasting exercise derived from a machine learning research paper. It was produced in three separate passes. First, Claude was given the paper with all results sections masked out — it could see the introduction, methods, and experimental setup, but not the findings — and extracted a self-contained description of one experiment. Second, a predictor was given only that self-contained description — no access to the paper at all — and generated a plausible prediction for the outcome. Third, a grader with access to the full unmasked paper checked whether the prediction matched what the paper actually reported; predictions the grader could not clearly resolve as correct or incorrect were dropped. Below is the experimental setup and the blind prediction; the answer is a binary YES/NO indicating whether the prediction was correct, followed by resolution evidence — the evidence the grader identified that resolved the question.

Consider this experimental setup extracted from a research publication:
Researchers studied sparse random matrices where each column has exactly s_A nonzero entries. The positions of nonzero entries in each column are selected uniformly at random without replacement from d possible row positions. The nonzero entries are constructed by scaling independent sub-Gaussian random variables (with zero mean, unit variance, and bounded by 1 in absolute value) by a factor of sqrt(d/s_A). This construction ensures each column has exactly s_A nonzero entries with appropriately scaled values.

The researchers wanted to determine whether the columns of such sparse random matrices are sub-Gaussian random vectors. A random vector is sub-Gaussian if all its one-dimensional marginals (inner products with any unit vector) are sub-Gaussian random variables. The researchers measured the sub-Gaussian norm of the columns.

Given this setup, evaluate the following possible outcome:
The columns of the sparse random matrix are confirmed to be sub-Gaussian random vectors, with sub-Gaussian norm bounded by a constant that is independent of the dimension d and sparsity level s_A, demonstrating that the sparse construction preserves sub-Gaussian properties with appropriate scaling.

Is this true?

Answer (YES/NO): NO